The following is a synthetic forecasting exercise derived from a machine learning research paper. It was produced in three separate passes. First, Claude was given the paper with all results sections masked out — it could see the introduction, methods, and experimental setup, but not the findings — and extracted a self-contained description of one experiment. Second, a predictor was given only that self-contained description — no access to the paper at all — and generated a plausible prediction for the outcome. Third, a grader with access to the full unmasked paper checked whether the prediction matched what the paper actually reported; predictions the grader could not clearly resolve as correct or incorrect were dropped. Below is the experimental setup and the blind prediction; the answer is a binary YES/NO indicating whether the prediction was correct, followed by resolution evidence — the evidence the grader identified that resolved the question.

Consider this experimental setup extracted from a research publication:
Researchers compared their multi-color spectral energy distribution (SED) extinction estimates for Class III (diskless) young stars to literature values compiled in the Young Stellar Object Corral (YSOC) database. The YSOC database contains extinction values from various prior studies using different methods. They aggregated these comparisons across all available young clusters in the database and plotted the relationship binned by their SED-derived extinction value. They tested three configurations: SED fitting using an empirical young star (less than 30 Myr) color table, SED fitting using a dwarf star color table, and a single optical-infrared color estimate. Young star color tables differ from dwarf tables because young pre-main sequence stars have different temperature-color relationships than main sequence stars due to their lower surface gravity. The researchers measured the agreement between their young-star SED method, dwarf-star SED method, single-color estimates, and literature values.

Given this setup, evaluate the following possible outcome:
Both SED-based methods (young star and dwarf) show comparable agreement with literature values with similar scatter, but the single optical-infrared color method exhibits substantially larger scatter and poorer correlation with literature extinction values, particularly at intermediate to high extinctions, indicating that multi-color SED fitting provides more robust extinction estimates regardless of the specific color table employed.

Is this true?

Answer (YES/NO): NO